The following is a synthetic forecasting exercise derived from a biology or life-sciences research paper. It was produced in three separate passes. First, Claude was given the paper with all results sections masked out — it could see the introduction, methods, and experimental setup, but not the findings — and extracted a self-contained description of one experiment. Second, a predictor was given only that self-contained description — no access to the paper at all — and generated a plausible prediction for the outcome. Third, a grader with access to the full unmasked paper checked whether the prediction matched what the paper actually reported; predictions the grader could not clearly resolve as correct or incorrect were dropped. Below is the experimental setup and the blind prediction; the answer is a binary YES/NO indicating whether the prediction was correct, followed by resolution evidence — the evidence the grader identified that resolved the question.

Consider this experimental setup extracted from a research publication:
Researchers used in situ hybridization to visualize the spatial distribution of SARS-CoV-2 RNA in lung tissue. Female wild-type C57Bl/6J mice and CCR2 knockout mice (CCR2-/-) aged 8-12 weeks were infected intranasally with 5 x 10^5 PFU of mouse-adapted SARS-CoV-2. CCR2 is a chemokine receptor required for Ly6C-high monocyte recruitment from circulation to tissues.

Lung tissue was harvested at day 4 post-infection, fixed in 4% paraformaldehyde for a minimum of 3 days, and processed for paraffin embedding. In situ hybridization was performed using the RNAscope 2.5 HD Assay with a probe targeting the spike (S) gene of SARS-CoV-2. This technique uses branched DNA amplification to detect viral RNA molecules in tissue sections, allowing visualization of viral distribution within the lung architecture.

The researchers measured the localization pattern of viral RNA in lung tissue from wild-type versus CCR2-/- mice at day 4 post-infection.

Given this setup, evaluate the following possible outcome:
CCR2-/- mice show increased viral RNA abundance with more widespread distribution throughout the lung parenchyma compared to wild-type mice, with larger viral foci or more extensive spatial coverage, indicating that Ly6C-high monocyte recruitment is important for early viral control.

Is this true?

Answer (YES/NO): YES